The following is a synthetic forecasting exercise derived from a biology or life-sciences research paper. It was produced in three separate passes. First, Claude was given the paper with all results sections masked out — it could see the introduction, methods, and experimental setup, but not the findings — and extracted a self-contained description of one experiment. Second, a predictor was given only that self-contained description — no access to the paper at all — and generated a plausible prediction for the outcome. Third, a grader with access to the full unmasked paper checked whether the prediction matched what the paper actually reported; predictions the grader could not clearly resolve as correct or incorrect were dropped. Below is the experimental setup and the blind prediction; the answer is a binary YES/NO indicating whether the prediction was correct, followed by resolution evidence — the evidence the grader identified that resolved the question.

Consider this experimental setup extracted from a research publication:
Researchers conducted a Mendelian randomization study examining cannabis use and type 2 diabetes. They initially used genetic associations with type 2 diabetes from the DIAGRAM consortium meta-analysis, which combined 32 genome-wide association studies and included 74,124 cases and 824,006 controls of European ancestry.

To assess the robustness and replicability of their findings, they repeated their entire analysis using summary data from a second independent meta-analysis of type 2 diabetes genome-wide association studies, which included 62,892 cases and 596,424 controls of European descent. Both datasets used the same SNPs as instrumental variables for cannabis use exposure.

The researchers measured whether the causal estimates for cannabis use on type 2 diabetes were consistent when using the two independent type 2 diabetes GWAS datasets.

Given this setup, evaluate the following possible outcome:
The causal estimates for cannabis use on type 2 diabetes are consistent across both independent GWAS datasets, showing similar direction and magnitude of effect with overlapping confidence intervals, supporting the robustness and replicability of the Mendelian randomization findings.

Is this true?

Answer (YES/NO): YES